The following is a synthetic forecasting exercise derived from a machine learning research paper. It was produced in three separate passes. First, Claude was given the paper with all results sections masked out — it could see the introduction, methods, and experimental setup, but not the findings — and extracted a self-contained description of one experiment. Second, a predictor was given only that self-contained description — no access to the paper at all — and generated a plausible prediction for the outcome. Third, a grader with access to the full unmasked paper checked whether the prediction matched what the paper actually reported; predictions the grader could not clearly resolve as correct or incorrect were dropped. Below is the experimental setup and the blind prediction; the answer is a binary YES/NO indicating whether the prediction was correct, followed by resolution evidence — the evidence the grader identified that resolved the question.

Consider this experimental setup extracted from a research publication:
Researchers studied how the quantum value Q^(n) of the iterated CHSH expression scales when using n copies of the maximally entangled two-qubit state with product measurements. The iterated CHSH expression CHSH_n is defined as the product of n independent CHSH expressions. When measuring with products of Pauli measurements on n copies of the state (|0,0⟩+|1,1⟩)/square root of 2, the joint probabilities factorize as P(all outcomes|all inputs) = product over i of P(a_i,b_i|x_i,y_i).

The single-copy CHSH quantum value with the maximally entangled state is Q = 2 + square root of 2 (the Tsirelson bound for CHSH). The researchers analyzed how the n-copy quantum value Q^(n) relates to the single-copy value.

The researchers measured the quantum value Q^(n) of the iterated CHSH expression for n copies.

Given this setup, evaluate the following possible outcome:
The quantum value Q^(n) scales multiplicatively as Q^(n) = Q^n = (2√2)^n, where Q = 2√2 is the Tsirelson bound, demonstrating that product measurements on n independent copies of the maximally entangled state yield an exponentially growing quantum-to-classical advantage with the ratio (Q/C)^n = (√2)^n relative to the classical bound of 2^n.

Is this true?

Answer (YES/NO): NO